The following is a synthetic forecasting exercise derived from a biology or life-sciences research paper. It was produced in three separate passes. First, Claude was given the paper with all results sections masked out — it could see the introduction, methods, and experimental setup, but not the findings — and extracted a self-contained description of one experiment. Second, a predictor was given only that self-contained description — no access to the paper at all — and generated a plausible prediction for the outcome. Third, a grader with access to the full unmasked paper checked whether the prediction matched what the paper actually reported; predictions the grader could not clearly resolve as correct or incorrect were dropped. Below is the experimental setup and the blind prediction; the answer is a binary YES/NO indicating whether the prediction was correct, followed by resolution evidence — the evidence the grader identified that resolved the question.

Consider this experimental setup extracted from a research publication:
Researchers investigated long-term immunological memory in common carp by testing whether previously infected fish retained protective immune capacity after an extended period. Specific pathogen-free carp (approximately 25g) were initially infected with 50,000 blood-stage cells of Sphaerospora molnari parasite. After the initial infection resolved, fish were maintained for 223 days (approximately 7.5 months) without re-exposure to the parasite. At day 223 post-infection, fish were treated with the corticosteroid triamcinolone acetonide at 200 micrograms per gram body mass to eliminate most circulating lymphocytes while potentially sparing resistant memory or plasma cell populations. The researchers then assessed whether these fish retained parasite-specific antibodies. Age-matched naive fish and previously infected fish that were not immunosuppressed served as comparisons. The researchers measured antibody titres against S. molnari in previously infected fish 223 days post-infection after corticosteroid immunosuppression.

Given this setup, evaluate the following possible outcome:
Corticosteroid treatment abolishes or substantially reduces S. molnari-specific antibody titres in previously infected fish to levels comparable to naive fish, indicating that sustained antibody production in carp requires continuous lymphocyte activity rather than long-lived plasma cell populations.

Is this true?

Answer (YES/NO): NO